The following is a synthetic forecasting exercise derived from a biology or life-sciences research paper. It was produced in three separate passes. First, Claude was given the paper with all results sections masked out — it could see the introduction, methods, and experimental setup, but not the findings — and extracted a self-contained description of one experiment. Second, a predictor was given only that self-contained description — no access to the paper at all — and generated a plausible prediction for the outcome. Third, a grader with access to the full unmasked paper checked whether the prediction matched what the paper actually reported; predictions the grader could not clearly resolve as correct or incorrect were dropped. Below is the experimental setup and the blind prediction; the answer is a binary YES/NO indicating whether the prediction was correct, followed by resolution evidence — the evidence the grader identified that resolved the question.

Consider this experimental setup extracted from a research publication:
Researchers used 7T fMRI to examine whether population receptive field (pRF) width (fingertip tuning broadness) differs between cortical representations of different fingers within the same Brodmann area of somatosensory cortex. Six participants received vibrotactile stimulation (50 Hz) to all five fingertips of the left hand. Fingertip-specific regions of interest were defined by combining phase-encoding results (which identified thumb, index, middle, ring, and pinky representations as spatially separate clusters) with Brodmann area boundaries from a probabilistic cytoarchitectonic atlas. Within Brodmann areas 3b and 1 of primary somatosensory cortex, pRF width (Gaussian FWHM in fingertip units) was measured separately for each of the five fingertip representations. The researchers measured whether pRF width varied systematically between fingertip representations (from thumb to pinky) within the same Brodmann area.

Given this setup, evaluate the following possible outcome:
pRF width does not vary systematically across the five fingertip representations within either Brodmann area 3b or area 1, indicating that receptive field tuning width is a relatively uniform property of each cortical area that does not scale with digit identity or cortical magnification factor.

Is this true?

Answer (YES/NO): NO